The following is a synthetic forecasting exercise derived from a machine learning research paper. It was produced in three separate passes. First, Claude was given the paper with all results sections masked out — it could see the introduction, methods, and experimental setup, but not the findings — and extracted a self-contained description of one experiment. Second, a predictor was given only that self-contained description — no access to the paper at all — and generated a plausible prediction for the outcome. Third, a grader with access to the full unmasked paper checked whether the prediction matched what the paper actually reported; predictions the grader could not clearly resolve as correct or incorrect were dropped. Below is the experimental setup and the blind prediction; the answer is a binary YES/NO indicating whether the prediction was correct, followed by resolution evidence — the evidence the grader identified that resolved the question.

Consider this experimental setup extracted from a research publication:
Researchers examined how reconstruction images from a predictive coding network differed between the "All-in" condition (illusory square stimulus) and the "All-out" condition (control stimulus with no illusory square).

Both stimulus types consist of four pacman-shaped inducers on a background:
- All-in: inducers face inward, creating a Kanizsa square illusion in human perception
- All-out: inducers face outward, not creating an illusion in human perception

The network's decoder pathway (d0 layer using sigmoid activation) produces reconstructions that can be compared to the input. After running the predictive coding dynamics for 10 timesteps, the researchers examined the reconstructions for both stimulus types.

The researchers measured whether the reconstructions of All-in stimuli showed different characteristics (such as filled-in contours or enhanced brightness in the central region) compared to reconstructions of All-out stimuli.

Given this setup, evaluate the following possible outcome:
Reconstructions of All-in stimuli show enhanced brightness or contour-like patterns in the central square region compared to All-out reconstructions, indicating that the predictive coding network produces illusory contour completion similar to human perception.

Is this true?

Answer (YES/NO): YES